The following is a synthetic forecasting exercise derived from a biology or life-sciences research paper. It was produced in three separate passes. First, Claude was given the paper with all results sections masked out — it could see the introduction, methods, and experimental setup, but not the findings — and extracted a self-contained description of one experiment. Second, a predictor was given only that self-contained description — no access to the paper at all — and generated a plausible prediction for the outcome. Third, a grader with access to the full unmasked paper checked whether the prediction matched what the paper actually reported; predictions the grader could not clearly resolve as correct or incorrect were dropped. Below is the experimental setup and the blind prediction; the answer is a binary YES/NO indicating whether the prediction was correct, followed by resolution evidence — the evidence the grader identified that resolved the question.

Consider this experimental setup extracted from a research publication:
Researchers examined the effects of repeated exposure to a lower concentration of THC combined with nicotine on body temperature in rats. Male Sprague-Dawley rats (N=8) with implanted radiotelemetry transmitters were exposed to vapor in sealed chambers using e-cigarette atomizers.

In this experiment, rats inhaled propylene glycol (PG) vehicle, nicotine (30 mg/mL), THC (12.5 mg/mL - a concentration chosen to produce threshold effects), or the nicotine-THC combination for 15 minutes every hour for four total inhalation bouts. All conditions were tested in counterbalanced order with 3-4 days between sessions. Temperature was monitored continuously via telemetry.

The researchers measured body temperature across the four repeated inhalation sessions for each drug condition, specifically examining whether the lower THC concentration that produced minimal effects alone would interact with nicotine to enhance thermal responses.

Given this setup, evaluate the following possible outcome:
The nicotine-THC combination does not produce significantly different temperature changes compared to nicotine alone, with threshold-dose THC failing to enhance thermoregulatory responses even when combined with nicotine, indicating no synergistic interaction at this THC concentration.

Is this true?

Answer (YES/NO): NO